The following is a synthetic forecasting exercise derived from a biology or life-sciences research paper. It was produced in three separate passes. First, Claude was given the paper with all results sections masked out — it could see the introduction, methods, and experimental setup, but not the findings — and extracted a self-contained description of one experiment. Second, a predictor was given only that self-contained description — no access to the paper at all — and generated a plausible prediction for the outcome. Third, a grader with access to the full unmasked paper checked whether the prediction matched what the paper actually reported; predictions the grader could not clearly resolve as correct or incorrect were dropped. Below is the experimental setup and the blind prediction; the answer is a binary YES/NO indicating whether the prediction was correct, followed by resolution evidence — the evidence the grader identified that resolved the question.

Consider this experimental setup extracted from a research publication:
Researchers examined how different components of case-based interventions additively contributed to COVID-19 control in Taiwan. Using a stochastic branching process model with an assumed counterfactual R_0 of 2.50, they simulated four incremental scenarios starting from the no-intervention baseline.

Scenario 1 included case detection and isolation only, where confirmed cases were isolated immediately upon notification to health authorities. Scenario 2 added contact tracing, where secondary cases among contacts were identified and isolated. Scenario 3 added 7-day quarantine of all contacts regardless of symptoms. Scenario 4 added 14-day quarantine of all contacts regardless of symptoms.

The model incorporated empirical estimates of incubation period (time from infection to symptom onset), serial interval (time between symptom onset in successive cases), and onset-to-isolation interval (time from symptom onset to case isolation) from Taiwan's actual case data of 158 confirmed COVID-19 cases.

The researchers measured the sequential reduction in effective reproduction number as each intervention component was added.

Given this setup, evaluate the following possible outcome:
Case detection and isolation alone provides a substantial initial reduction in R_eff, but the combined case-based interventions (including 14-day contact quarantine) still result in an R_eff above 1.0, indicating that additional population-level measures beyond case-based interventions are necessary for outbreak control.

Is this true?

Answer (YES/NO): YES